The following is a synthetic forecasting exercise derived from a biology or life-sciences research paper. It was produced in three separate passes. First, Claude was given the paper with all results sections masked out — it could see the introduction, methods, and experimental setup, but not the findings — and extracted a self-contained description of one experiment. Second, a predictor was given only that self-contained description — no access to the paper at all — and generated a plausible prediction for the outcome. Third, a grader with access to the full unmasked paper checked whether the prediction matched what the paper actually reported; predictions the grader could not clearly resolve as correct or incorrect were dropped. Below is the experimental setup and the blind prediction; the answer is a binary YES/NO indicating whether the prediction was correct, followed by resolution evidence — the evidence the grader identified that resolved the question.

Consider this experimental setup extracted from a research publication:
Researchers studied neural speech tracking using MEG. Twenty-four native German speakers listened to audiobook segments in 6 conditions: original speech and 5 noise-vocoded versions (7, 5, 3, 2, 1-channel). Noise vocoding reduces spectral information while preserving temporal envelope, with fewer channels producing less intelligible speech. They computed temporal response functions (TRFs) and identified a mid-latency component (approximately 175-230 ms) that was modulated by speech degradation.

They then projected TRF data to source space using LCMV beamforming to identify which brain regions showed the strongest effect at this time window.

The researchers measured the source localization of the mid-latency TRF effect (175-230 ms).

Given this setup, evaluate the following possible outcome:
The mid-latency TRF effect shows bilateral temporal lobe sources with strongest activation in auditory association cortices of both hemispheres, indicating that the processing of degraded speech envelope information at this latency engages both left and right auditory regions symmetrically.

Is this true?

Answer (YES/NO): NO